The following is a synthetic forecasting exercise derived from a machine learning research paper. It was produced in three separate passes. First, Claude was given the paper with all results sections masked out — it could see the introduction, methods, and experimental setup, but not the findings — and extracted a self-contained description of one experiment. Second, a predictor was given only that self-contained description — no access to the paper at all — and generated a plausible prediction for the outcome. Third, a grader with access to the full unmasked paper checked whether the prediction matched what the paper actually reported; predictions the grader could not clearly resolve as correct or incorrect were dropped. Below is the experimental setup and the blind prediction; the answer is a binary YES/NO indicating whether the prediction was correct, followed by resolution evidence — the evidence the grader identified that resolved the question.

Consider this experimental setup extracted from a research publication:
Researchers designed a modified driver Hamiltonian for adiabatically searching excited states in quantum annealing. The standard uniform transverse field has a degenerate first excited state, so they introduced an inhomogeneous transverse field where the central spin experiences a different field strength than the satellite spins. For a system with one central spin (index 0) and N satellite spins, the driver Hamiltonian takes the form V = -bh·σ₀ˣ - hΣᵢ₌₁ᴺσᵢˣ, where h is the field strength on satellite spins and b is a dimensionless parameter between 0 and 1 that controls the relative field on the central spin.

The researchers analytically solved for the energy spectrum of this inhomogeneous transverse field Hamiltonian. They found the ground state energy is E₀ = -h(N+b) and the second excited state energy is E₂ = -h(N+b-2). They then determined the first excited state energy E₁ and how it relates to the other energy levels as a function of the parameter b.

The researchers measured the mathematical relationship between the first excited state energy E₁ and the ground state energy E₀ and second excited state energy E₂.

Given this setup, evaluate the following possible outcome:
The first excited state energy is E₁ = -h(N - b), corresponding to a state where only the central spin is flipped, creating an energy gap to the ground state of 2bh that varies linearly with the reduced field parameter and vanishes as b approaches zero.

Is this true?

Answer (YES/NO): YES